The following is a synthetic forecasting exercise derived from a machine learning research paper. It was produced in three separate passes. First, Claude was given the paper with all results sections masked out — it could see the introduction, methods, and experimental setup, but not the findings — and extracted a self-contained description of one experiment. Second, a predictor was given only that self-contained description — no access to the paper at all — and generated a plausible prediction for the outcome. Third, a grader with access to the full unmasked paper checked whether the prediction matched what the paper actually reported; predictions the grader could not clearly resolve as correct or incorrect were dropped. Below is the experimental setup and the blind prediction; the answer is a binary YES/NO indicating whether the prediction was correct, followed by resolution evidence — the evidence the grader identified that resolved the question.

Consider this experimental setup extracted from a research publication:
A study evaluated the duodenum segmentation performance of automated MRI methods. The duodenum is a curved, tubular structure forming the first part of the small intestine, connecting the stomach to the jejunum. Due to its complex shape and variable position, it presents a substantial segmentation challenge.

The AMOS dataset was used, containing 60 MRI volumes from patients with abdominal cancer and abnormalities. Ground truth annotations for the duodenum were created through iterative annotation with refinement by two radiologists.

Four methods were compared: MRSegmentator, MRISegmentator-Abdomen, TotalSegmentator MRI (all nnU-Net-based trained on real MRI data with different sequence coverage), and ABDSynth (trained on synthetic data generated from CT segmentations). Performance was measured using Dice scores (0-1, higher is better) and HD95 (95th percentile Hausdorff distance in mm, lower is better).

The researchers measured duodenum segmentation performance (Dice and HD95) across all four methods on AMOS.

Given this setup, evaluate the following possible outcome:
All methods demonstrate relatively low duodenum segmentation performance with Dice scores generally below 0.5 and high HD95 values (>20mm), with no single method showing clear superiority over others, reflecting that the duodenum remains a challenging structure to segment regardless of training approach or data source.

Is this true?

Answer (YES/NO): NO